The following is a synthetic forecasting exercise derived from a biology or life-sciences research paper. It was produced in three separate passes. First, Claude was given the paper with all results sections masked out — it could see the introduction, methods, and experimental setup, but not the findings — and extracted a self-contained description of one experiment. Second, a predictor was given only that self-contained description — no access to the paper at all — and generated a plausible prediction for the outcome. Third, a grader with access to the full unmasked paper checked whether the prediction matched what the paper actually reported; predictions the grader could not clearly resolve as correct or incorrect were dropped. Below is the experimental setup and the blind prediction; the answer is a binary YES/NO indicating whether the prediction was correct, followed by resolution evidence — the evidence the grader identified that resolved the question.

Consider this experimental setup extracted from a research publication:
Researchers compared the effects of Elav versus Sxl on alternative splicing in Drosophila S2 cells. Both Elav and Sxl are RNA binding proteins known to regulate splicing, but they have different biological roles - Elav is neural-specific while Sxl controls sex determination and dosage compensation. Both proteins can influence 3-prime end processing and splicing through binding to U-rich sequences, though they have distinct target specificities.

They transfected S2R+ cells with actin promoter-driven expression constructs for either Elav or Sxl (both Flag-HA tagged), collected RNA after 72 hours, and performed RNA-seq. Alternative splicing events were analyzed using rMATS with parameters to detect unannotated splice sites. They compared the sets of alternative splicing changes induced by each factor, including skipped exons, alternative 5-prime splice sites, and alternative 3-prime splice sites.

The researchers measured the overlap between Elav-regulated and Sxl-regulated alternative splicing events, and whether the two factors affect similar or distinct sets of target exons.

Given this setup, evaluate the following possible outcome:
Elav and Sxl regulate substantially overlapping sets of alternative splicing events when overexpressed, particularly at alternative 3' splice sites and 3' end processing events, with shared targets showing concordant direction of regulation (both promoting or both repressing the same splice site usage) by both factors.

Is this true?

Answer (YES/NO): NO